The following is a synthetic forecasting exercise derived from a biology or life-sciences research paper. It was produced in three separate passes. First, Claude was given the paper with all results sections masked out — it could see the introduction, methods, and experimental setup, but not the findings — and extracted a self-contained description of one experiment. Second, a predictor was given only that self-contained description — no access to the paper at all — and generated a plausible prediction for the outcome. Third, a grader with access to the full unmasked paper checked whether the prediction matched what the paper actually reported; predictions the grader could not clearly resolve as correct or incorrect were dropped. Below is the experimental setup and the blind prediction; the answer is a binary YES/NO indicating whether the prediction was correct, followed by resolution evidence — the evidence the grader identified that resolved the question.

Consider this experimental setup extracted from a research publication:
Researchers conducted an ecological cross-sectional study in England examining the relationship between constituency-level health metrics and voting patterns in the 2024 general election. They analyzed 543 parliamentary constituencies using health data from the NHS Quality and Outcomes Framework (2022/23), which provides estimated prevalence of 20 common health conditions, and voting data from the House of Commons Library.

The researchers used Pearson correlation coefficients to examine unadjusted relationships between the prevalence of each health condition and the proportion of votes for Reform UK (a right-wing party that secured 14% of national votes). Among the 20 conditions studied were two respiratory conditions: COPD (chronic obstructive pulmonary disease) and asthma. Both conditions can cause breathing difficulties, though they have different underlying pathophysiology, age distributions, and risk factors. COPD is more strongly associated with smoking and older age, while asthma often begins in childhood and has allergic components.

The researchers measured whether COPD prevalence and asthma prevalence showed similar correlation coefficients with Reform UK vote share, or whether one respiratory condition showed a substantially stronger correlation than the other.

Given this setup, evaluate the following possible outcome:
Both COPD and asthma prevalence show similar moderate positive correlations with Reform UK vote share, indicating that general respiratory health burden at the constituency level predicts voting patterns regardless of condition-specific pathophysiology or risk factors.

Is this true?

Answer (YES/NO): NO